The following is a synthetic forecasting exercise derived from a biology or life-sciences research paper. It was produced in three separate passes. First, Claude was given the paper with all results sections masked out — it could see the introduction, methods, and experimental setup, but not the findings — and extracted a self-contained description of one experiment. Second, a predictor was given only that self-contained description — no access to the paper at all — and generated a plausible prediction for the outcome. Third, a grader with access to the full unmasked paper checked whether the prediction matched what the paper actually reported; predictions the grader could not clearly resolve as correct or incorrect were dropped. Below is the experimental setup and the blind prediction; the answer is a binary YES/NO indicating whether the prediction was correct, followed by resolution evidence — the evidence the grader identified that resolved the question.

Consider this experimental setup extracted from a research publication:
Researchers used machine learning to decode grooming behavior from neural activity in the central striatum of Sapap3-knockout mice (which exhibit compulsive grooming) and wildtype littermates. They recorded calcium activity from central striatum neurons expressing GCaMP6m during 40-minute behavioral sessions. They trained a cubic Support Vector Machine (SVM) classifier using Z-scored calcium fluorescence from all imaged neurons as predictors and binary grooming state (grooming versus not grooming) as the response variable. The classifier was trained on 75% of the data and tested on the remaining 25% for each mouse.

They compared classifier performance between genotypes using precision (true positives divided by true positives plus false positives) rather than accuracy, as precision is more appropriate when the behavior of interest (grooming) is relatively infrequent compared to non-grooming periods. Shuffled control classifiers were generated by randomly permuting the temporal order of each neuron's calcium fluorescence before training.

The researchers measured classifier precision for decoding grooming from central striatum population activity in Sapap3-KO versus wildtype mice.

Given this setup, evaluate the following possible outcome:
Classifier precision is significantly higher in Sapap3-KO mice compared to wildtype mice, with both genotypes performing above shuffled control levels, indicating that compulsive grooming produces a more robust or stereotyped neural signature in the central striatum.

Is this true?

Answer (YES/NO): YES